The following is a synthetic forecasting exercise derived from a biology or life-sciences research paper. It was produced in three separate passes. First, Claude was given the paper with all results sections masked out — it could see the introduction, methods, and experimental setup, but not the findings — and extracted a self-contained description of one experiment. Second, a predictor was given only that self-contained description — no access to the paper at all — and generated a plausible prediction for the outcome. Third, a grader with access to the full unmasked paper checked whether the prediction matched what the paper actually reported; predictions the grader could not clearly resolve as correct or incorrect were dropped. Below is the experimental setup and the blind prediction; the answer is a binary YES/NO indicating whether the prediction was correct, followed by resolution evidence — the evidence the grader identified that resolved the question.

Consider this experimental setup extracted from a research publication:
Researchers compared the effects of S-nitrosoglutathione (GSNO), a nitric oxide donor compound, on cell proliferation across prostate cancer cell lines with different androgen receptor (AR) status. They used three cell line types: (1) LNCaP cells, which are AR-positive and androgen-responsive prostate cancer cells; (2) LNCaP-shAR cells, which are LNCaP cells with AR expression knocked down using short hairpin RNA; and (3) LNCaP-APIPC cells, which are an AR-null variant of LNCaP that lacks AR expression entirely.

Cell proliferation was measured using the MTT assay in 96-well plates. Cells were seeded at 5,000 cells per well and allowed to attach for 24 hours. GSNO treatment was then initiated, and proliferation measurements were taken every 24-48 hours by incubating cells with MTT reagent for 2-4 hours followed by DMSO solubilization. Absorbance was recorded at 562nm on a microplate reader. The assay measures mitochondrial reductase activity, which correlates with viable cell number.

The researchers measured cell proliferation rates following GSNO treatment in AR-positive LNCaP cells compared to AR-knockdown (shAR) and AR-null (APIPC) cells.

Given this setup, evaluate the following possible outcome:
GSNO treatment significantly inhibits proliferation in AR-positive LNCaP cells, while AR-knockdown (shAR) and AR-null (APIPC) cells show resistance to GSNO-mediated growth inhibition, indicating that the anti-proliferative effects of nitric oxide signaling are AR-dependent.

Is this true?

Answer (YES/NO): YES